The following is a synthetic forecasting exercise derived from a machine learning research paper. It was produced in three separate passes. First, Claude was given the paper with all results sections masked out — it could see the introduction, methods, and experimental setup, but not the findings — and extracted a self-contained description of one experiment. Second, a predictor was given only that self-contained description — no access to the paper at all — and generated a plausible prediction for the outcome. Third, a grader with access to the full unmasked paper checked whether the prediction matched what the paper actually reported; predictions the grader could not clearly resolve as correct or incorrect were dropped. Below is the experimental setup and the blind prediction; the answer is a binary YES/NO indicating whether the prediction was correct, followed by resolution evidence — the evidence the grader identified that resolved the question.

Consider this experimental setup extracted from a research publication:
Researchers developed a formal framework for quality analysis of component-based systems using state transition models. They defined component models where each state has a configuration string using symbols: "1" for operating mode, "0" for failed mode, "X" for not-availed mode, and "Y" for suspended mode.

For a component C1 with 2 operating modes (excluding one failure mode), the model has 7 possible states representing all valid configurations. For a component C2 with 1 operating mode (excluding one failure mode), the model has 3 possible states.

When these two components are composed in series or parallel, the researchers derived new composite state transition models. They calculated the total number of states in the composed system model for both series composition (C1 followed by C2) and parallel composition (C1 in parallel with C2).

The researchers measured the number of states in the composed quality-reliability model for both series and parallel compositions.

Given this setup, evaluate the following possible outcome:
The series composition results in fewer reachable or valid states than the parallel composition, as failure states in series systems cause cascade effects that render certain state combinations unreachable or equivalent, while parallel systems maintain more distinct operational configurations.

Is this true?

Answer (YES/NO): NO